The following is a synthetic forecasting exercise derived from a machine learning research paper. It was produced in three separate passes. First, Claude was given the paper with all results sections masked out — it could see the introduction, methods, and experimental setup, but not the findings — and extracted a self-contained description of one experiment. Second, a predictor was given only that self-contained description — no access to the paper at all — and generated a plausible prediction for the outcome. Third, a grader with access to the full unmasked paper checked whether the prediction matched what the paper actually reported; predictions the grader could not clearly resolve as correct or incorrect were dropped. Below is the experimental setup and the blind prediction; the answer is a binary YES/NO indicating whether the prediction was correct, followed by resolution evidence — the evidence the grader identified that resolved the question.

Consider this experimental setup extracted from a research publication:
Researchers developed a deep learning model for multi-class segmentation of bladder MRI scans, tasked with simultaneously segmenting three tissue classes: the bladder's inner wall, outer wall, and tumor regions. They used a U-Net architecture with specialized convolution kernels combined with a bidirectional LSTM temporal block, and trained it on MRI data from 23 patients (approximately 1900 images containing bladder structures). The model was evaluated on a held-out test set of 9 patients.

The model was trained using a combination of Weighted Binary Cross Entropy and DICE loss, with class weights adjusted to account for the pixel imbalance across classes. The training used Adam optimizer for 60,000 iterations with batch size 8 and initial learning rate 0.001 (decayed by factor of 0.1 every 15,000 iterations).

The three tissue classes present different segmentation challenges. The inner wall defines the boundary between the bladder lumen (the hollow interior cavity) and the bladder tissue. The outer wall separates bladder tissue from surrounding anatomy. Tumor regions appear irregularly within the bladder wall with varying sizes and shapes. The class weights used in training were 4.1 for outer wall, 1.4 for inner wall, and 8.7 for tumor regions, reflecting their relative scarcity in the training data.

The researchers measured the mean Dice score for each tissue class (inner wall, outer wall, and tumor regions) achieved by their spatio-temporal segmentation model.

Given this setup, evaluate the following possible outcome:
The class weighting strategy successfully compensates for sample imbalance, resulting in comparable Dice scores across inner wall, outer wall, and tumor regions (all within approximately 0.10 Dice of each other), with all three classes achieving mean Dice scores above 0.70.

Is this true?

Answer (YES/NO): NO